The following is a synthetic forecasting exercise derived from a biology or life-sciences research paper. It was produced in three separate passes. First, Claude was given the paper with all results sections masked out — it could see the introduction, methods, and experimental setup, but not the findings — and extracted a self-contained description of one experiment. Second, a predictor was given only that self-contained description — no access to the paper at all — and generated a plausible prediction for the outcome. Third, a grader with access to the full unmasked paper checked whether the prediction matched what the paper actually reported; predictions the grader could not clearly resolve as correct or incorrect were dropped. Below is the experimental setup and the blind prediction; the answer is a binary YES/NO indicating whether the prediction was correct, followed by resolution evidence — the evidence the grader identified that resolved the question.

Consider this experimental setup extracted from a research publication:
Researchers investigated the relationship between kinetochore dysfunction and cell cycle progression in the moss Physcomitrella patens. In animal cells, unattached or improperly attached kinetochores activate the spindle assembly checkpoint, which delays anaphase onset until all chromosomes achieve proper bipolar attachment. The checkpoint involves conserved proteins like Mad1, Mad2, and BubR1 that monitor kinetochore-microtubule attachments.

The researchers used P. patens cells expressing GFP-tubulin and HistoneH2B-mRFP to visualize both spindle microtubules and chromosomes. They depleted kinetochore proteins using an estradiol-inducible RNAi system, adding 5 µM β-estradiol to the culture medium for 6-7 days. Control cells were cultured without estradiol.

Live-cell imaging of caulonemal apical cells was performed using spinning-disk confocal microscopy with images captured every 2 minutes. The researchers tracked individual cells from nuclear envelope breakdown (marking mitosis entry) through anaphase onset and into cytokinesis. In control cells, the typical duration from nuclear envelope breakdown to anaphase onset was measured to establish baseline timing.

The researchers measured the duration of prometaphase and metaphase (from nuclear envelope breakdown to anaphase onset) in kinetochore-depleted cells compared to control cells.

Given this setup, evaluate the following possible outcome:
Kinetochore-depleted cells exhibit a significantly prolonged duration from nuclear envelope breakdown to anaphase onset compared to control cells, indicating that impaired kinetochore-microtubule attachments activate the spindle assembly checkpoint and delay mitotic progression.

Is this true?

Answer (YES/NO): YES